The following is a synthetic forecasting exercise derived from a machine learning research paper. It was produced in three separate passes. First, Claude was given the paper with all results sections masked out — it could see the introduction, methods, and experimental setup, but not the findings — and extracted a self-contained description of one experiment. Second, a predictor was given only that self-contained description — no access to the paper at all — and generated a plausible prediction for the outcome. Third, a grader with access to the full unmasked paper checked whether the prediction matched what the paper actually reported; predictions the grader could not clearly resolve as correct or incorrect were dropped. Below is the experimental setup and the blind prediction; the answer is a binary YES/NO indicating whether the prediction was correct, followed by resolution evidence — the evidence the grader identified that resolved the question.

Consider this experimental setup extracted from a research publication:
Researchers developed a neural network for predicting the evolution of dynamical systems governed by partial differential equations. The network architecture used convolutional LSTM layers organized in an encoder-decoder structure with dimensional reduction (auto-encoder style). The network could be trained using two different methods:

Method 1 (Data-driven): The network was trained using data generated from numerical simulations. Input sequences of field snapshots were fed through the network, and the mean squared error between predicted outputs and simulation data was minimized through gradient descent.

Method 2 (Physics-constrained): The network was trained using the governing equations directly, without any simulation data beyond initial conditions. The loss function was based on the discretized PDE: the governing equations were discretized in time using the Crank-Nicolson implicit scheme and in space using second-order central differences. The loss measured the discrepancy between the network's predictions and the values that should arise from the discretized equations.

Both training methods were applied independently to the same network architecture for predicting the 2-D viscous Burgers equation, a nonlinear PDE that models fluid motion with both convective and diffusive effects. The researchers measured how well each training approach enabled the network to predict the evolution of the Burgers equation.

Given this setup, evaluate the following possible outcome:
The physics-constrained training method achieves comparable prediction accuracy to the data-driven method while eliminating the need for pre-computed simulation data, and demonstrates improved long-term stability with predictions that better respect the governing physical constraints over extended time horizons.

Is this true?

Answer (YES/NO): NO